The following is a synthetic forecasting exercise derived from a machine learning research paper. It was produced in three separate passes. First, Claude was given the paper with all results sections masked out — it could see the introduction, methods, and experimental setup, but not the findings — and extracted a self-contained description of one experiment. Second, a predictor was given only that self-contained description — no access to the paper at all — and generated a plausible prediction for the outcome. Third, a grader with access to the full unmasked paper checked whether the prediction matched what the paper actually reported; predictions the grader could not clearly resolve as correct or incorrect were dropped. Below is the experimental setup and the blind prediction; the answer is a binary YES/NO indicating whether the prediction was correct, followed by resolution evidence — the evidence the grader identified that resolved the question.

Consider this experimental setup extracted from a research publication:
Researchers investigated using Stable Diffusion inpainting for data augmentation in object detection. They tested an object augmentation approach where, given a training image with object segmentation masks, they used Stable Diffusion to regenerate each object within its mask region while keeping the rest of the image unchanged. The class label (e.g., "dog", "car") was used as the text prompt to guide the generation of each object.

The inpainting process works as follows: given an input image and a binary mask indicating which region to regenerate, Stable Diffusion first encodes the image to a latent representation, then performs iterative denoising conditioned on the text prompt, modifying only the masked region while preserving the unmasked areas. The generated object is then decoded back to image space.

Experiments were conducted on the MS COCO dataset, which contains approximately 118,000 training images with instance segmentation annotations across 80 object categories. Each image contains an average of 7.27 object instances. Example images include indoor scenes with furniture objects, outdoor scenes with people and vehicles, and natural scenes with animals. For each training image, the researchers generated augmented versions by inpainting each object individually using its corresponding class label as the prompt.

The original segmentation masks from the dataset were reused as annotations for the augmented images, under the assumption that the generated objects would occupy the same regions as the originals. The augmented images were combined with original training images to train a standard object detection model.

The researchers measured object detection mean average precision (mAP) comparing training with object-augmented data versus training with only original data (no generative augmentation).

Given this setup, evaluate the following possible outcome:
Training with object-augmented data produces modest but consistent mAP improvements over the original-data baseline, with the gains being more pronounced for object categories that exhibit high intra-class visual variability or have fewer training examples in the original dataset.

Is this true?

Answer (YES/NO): NO